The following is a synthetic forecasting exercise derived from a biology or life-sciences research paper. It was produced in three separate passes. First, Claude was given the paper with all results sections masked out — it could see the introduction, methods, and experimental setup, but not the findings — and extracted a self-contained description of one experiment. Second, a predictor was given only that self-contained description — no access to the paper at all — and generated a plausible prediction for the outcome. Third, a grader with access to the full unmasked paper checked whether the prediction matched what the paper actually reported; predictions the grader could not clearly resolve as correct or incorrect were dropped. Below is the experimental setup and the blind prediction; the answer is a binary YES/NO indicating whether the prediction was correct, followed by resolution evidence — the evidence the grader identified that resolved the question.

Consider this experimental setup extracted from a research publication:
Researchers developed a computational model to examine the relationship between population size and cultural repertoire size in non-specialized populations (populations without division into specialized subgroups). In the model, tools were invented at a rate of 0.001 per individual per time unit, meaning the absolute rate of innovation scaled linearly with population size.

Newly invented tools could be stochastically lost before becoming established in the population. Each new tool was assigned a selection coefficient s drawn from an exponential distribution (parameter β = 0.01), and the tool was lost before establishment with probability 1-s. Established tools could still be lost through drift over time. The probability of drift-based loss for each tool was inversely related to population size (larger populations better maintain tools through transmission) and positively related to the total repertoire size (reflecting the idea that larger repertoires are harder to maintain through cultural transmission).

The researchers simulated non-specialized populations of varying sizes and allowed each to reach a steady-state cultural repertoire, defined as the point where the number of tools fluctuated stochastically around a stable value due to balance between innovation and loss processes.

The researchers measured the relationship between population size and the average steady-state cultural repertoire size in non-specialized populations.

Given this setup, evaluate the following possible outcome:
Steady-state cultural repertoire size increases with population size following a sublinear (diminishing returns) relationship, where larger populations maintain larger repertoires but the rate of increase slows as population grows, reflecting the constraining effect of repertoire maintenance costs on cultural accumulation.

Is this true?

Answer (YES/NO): NO